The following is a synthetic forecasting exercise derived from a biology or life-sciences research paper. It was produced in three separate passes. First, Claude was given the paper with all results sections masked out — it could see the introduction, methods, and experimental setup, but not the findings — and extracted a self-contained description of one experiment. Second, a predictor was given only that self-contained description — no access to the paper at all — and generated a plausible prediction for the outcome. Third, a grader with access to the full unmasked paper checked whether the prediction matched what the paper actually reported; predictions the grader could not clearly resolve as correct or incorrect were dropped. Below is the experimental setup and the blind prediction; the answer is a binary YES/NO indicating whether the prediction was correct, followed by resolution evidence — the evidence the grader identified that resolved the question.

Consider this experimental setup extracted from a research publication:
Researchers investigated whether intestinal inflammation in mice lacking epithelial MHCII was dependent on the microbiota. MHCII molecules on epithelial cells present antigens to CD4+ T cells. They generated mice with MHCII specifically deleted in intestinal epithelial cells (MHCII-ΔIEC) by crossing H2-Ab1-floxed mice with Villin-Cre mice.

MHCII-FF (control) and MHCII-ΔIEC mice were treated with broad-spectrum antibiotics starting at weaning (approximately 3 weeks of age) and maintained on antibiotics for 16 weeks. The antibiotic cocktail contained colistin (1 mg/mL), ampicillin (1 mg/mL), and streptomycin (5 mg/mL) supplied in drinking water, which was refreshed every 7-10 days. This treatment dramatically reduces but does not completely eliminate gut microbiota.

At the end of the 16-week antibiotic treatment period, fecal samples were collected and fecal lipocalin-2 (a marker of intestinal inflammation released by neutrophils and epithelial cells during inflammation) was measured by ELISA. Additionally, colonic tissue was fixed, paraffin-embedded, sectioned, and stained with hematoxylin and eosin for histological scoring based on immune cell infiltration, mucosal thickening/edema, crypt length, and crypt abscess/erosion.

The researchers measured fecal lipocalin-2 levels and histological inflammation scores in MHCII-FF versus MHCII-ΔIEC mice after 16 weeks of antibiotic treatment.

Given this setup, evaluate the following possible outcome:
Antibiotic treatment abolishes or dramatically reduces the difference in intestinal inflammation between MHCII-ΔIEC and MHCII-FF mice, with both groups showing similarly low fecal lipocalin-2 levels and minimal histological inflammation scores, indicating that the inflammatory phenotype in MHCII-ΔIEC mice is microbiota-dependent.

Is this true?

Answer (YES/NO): YES